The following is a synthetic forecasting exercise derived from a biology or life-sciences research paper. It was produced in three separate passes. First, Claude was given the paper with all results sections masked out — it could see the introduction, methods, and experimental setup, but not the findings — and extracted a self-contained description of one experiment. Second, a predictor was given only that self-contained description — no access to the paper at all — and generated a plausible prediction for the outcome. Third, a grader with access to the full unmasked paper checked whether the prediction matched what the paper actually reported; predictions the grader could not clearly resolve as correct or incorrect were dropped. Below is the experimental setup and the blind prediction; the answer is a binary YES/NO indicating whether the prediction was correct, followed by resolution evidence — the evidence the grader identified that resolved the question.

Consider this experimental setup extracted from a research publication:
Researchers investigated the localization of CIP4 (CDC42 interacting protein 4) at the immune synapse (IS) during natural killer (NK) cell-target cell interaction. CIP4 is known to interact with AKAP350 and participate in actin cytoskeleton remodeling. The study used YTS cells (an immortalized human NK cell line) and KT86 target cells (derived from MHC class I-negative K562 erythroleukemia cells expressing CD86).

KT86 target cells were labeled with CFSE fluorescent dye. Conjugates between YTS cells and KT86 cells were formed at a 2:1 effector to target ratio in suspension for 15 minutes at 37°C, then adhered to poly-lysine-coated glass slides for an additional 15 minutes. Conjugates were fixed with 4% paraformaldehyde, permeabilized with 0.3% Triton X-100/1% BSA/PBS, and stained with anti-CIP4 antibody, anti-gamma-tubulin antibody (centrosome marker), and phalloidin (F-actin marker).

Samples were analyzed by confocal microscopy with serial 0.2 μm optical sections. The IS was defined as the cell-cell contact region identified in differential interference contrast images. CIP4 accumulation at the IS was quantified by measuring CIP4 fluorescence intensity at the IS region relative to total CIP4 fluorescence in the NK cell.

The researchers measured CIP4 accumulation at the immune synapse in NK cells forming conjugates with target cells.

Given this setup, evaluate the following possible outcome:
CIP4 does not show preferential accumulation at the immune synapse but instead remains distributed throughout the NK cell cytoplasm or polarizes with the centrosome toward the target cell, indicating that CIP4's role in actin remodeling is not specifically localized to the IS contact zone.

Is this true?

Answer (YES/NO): NO